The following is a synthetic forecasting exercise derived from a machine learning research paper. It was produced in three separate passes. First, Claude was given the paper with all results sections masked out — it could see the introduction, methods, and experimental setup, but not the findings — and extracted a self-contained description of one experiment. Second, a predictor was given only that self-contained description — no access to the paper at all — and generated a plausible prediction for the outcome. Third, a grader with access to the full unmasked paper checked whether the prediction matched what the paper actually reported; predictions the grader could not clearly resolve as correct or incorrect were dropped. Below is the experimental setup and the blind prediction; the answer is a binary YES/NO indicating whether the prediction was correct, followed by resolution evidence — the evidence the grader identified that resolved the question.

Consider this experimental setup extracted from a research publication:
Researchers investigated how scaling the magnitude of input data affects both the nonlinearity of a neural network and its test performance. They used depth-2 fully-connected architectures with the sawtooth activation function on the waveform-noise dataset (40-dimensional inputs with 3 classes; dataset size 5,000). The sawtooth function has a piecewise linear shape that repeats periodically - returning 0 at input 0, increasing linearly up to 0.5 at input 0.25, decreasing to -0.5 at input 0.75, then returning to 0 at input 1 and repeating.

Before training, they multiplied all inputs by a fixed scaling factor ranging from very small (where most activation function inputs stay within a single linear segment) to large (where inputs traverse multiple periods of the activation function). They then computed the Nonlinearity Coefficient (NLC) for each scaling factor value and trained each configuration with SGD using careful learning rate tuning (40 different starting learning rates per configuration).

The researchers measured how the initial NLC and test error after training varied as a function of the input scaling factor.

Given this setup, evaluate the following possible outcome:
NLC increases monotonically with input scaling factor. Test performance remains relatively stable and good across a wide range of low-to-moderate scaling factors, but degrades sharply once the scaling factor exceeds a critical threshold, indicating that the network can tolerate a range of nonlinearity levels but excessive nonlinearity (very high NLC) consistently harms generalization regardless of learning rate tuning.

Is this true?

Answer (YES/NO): YES